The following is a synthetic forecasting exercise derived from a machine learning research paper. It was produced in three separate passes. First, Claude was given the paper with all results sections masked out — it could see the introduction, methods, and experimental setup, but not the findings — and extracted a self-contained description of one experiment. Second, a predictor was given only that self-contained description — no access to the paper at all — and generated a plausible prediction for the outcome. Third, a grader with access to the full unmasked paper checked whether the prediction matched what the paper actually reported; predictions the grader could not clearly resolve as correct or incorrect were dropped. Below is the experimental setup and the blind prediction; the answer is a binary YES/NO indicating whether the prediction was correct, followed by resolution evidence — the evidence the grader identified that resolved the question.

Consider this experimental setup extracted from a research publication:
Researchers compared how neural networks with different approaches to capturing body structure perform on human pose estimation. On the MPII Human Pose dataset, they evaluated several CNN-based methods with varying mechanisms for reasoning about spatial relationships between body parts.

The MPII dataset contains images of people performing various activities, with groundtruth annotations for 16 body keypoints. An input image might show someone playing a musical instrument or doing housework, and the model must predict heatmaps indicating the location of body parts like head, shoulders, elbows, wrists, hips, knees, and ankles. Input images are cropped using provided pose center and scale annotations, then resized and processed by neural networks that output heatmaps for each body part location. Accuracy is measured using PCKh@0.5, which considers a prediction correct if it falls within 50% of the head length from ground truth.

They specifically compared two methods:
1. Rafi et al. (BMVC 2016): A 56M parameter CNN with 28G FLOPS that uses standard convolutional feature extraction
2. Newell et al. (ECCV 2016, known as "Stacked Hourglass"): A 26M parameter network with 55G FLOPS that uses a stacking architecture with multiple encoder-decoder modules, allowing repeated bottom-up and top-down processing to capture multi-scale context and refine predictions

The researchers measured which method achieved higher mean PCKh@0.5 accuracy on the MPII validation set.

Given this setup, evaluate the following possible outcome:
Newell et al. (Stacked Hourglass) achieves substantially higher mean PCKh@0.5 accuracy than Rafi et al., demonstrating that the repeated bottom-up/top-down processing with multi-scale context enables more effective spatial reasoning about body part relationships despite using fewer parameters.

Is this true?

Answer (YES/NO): YES